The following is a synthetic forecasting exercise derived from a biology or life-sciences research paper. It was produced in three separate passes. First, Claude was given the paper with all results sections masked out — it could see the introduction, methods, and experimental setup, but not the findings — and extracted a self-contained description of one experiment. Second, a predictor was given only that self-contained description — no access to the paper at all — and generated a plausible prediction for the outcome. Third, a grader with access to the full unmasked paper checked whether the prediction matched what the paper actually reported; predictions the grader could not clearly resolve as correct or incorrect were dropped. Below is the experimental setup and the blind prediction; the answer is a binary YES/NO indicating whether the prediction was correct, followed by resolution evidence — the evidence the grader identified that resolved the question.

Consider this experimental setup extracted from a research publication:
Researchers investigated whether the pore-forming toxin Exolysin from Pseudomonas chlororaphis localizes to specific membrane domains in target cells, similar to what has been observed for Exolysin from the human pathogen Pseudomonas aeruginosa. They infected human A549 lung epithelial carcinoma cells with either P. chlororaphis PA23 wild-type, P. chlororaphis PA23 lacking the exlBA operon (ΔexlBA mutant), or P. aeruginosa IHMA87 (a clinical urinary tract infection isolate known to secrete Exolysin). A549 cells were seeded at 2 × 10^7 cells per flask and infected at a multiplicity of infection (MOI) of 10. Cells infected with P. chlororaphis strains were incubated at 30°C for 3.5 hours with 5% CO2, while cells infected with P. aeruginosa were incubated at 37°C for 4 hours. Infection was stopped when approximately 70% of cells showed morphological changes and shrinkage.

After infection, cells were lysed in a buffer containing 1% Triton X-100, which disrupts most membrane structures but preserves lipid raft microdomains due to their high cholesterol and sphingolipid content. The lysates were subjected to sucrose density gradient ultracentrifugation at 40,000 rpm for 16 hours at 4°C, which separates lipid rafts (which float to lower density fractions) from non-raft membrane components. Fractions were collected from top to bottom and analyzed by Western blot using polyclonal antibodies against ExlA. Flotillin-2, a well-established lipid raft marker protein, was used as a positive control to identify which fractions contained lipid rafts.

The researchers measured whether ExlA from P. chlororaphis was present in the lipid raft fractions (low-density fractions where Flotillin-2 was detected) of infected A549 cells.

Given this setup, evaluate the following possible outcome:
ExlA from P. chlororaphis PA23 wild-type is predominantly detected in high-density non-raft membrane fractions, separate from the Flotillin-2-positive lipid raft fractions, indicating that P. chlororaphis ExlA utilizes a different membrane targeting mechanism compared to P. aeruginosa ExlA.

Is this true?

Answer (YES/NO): NO